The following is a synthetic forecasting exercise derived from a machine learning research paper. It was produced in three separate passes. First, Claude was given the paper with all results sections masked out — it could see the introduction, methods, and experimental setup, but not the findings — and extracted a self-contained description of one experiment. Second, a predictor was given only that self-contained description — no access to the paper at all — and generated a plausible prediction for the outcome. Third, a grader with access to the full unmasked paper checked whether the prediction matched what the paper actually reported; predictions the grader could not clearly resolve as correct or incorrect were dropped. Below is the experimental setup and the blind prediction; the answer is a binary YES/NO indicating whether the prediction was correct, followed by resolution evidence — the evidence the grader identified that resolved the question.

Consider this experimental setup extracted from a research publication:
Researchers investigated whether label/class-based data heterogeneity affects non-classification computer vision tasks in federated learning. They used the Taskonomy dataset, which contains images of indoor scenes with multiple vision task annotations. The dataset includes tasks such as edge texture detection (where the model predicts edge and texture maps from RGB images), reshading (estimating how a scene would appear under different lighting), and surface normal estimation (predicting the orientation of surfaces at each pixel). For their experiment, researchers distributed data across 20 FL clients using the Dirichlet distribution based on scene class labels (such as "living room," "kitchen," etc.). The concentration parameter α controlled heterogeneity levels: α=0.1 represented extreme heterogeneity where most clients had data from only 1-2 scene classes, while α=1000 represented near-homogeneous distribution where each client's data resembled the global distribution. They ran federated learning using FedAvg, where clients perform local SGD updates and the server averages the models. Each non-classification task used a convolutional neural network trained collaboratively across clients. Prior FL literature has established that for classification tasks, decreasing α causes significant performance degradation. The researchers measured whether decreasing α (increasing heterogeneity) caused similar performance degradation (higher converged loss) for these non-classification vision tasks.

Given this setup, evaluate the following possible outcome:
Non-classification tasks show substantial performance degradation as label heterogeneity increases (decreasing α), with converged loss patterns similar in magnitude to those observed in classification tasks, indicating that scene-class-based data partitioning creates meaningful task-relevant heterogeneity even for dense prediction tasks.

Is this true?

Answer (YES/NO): NO